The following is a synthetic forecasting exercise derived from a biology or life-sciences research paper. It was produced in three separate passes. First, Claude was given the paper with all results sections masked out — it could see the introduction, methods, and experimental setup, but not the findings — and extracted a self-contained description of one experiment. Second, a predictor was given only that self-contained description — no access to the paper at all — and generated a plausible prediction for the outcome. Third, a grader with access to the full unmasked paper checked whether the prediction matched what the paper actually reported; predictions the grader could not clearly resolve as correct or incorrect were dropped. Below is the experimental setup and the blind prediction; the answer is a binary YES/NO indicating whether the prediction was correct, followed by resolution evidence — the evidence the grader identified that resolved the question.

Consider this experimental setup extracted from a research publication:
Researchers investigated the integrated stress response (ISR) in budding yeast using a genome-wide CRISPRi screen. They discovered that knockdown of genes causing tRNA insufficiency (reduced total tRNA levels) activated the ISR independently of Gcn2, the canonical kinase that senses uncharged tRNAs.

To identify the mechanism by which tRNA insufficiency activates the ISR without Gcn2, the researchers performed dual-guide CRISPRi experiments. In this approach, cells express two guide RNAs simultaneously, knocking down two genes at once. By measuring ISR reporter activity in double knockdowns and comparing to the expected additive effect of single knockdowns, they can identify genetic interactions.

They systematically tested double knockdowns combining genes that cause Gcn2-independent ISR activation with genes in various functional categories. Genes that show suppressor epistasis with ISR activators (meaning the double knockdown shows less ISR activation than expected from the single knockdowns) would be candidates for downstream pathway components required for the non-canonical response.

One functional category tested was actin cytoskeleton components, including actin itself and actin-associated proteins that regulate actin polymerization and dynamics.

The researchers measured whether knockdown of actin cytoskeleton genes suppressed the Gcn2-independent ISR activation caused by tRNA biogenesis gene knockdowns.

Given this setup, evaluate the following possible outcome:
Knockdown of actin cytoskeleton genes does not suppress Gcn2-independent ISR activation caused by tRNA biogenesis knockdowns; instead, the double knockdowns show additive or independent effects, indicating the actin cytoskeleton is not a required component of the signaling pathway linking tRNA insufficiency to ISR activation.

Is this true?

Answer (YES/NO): NO